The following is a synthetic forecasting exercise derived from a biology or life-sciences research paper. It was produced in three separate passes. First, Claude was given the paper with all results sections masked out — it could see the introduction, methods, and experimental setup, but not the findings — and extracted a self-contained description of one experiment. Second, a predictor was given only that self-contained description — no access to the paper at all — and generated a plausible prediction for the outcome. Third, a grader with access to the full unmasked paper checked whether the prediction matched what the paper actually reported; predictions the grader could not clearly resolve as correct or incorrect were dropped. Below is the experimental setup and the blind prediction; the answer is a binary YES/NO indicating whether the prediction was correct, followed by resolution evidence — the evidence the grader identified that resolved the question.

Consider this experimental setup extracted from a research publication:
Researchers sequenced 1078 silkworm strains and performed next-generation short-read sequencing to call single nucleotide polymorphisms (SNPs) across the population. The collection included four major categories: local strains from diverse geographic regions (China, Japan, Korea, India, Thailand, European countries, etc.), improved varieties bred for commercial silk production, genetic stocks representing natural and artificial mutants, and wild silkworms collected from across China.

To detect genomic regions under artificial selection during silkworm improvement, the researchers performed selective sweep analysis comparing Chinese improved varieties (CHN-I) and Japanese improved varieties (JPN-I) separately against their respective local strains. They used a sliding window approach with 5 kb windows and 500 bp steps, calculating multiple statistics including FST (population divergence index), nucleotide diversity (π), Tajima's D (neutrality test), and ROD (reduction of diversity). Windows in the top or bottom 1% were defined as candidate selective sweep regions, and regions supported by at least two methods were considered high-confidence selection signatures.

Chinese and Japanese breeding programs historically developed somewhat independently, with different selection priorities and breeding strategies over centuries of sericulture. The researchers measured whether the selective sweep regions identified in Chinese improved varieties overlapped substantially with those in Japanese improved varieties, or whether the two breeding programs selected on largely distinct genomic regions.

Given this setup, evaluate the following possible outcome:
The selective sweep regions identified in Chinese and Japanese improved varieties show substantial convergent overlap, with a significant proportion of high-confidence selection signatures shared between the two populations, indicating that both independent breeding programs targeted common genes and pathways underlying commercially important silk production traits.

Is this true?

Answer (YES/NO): NO